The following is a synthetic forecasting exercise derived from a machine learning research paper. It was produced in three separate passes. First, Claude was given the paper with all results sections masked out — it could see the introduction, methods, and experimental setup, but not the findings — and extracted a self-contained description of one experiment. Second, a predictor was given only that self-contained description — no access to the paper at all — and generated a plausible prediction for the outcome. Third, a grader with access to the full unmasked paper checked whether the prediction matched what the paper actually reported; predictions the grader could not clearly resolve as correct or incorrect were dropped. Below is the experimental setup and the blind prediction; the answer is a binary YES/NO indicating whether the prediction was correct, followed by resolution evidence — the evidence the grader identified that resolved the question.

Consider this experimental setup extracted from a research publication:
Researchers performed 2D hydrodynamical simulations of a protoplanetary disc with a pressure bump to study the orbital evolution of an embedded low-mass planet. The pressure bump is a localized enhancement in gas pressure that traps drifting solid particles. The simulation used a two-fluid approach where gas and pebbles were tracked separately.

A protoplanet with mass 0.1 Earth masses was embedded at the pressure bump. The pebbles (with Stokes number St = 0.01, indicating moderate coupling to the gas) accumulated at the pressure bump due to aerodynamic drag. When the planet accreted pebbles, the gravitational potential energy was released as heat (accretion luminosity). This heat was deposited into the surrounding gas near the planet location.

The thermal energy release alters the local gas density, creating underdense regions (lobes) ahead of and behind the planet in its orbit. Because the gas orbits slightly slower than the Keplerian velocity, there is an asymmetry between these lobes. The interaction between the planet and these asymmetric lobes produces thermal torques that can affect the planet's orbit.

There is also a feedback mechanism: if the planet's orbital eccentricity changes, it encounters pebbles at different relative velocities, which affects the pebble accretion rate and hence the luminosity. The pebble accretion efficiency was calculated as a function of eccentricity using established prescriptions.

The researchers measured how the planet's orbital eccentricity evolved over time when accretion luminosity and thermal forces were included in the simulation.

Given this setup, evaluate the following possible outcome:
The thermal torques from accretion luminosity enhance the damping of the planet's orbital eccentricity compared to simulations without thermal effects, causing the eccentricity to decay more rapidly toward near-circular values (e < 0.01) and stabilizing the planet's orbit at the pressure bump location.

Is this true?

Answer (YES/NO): NO